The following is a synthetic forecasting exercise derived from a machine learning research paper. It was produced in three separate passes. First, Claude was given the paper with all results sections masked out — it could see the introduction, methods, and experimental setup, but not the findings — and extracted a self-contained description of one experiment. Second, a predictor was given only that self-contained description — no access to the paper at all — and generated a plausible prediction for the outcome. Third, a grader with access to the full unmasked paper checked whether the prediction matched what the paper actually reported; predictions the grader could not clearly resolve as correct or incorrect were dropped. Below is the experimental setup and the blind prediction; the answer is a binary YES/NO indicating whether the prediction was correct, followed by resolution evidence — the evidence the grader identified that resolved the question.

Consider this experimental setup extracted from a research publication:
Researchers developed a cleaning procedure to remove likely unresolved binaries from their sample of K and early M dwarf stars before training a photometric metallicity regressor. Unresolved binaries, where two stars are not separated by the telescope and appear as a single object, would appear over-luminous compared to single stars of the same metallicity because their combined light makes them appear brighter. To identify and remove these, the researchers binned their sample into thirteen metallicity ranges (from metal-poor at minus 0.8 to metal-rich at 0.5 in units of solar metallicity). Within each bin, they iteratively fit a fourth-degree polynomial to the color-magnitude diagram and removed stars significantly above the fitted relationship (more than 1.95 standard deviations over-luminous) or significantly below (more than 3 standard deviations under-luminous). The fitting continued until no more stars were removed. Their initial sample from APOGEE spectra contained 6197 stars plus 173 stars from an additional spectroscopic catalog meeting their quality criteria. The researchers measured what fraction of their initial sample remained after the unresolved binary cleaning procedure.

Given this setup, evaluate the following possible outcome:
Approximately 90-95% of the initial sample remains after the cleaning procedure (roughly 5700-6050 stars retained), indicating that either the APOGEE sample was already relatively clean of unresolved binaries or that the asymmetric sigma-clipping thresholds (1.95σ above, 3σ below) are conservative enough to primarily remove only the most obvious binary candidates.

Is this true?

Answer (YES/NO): NO